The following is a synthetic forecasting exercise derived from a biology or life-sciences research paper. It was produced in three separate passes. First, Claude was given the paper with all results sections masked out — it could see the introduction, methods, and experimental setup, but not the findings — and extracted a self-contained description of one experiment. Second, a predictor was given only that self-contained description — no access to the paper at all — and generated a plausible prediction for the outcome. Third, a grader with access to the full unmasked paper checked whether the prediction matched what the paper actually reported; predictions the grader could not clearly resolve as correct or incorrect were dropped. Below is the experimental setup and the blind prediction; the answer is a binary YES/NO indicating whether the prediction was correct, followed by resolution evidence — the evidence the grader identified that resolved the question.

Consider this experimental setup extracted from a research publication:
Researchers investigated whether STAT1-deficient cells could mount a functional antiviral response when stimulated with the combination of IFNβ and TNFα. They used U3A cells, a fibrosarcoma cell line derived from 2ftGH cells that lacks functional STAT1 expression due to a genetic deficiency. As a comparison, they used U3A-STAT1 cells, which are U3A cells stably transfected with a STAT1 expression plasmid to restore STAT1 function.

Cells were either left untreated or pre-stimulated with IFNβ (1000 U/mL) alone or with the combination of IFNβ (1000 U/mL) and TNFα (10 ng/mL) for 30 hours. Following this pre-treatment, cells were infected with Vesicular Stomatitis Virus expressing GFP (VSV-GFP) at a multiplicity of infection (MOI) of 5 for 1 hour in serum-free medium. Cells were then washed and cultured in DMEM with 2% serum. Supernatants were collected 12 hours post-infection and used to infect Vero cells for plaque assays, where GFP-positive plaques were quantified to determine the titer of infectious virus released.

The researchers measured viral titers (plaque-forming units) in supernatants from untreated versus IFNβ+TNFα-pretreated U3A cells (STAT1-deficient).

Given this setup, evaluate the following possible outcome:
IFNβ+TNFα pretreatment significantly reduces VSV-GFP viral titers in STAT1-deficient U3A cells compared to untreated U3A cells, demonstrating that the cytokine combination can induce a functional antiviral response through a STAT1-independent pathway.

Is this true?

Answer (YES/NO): YES